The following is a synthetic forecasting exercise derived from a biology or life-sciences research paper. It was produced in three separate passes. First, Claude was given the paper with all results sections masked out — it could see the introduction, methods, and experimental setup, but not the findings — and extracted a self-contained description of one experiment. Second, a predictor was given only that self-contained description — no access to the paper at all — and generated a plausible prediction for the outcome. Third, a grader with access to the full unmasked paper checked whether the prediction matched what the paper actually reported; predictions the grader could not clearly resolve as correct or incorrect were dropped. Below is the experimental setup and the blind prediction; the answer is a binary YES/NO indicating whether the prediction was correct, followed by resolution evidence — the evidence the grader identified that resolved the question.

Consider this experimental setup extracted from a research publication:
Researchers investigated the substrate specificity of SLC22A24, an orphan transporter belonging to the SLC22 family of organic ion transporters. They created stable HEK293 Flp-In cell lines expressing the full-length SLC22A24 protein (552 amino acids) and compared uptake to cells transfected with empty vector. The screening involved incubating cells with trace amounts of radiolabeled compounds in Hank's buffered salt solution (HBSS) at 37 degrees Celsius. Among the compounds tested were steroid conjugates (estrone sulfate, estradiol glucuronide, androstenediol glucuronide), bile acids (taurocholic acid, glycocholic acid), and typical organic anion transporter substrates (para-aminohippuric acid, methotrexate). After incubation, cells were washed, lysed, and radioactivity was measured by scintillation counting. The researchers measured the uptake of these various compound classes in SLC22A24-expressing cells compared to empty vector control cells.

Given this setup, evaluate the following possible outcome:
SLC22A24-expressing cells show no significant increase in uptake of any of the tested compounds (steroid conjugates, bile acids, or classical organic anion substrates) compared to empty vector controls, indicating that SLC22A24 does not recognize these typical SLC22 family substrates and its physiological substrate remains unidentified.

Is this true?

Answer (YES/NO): NO